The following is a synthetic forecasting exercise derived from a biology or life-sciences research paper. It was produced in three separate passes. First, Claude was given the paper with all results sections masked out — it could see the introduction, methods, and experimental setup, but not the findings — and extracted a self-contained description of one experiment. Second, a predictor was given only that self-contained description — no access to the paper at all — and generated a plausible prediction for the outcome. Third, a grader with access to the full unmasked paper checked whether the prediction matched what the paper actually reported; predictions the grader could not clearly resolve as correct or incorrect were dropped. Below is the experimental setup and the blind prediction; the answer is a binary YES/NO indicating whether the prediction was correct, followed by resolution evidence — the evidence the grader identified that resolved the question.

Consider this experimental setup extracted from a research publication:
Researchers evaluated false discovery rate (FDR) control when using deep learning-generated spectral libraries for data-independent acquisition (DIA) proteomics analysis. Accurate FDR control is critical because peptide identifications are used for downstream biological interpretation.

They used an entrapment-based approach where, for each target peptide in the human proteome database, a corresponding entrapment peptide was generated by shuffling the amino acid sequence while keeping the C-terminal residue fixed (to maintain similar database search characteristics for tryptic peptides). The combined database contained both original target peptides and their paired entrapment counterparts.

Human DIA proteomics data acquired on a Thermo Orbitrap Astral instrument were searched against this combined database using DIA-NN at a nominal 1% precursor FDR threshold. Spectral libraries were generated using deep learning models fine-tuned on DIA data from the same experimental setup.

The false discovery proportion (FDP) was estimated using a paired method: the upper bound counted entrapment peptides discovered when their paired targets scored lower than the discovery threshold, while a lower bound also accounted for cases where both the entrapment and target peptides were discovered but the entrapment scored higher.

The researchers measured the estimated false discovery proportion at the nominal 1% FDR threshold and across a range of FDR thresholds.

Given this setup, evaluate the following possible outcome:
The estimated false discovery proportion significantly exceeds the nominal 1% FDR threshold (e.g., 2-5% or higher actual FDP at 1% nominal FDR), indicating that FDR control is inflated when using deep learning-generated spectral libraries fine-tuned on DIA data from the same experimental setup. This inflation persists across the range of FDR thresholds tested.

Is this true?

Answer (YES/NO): NO